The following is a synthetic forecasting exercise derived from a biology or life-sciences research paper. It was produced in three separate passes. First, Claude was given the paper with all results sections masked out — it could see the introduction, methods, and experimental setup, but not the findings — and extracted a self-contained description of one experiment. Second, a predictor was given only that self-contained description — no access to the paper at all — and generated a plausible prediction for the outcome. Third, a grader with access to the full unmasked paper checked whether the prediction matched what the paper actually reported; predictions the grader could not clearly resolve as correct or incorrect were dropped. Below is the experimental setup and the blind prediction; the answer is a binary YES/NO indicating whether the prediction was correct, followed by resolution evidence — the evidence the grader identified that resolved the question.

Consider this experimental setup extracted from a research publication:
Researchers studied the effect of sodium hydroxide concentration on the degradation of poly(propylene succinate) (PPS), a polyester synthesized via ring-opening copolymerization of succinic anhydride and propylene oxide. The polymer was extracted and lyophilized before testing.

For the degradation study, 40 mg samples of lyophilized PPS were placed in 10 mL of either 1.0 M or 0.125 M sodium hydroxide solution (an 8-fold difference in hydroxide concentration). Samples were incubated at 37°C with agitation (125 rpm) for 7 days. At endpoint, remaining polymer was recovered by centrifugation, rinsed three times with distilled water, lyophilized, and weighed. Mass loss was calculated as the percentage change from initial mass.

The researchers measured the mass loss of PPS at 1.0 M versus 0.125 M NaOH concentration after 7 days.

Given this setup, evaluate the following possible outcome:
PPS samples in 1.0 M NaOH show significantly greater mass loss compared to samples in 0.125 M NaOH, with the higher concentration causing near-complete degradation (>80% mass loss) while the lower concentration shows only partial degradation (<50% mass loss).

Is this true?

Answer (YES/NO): NO